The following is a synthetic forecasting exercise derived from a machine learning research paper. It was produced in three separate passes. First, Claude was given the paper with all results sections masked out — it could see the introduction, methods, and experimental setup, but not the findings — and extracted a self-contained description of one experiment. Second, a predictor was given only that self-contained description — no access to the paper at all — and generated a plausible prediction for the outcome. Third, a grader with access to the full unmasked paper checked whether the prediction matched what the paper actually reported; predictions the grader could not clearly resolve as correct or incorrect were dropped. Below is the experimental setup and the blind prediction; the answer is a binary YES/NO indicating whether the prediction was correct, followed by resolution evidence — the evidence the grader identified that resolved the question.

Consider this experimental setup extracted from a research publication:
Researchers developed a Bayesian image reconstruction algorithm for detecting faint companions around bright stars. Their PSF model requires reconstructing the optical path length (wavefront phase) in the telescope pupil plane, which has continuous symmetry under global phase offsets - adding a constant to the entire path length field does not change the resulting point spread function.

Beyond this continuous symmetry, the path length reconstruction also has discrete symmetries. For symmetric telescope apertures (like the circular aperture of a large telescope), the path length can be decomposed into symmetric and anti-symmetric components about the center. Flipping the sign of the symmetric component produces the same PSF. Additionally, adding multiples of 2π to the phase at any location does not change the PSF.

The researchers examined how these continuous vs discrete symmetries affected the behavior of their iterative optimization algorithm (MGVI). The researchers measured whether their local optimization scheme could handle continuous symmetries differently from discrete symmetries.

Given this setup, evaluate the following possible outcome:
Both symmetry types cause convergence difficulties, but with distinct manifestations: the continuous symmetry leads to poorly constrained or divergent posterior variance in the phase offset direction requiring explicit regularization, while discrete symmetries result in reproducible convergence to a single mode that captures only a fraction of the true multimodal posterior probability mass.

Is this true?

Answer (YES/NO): NO